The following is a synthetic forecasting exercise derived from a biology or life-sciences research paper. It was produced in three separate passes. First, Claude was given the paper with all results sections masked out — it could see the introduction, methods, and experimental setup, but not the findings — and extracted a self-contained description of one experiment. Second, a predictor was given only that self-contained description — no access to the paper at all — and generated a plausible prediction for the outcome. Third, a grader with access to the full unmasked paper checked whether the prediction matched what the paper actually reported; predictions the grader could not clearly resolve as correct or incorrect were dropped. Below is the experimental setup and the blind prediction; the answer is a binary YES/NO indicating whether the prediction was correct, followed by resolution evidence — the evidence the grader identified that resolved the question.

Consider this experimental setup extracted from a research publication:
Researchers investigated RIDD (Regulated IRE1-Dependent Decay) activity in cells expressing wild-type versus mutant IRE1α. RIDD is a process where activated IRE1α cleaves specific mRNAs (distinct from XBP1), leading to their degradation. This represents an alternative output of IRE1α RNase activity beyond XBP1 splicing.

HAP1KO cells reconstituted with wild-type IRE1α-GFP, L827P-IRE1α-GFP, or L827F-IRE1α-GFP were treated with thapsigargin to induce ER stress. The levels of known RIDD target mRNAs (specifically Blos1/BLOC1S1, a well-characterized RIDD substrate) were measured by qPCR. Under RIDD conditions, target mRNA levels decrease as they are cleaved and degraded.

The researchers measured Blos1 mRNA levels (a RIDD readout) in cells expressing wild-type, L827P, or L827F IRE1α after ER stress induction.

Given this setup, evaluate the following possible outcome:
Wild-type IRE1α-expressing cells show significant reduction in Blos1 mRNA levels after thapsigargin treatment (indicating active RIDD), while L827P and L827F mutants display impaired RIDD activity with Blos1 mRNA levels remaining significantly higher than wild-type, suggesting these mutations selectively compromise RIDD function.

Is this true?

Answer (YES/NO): NO